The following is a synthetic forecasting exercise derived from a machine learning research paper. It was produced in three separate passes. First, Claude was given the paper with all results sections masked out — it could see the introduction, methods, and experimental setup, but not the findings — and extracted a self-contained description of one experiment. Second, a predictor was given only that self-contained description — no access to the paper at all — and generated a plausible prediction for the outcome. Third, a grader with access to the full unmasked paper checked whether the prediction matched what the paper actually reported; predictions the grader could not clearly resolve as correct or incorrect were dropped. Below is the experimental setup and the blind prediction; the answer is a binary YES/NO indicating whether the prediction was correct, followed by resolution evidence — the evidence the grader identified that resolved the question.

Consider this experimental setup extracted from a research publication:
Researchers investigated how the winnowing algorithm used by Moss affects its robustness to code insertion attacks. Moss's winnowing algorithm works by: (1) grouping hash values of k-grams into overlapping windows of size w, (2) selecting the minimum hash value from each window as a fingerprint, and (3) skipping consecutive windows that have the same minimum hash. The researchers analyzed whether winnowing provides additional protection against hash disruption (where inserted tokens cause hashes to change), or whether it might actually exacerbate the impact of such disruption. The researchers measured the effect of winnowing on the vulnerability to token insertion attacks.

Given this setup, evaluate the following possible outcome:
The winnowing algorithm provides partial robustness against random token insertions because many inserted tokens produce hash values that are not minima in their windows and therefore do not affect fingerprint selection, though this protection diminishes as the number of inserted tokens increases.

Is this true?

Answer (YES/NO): NO